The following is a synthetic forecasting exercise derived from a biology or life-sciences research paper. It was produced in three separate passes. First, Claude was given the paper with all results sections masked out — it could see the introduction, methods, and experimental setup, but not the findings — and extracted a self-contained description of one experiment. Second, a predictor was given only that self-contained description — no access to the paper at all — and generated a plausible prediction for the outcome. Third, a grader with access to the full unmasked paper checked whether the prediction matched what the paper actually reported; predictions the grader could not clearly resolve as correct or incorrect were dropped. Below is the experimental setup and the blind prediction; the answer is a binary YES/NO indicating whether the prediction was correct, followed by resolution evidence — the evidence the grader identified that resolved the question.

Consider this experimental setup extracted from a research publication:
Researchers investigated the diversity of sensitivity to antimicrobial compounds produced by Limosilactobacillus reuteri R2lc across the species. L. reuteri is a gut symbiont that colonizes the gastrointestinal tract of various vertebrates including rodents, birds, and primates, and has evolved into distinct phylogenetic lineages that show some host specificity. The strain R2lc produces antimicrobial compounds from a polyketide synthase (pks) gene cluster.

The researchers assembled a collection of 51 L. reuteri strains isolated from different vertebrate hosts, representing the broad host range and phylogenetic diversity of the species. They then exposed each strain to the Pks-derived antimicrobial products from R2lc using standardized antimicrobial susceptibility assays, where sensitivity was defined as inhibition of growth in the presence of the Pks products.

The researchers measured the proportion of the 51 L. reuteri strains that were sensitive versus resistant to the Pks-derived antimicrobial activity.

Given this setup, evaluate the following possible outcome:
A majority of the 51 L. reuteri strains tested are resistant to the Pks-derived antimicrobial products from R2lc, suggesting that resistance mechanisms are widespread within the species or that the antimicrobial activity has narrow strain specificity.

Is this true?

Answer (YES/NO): NO